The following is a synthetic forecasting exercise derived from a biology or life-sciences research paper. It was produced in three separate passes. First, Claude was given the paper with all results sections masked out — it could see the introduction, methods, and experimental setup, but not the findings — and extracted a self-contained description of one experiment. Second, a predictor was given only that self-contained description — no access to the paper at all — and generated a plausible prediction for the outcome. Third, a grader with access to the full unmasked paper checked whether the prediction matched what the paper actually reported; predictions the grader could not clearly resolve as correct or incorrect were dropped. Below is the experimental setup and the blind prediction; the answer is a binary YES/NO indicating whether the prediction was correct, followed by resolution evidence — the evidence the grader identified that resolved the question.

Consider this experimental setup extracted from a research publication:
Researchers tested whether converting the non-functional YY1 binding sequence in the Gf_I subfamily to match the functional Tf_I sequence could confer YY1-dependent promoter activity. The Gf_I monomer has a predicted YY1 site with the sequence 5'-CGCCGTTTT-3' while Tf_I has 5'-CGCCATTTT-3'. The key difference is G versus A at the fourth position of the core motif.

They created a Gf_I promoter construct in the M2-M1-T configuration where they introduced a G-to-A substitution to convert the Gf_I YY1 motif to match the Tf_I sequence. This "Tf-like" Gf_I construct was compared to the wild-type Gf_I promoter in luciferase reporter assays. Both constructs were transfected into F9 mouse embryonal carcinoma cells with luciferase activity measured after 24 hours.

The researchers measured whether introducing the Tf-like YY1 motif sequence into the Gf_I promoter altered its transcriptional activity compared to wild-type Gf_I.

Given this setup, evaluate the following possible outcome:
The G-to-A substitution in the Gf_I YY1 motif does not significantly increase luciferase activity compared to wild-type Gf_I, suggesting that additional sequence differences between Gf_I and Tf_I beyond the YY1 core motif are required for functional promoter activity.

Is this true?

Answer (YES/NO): NO